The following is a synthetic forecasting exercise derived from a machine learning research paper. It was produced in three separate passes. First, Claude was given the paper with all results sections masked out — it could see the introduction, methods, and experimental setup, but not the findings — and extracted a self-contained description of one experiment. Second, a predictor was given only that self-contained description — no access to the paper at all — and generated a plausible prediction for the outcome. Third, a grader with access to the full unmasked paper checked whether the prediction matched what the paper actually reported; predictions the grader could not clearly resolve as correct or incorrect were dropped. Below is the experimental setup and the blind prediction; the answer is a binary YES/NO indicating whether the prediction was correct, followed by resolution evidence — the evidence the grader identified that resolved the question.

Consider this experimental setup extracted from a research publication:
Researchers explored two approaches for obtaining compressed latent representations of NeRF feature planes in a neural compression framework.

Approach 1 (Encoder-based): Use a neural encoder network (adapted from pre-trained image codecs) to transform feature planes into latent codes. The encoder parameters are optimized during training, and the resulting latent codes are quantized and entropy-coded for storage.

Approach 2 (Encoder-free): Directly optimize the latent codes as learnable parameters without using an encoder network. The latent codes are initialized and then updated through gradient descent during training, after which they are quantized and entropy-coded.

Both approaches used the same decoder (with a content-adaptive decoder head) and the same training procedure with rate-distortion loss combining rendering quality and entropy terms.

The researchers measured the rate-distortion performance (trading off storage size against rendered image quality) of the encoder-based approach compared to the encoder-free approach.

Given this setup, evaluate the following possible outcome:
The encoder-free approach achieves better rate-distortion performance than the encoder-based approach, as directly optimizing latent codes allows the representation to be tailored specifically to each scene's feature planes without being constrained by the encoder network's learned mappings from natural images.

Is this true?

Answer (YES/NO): NO